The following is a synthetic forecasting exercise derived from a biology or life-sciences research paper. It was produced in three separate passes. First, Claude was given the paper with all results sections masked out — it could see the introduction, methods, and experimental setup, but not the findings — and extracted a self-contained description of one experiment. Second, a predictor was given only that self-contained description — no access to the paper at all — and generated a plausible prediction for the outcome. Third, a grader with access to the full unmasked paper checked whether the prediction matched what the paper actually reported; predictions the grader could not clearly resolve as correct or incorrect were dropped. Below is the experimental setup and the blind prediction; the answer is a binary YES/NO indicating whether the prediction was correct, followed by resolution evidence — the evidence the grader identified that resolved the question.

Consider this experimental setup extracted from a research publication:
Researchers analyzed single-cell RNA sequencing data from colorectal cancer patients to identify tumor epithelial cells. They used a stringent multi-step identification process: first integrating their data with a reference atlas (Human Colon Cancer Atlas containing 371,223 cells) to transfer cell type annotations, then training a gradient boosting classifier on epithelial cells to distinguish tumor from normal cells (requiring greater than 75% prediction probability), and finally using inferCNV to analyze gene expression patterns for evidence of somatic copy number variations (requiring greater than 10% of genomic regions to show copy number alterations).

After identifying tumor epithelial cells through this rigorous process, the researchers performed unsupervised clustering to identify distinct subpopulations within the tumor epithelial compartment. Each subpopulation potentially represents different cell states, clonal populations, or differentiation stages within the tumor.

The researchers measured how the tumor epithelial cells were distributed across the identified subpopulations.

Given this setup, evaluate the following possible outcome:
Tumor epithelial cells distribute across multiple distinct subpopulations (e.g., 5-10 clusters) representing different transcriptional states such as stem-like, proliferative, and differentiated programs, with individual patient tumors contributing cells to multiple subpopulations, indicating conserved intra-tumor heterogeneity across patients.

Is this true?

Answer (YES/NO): NO